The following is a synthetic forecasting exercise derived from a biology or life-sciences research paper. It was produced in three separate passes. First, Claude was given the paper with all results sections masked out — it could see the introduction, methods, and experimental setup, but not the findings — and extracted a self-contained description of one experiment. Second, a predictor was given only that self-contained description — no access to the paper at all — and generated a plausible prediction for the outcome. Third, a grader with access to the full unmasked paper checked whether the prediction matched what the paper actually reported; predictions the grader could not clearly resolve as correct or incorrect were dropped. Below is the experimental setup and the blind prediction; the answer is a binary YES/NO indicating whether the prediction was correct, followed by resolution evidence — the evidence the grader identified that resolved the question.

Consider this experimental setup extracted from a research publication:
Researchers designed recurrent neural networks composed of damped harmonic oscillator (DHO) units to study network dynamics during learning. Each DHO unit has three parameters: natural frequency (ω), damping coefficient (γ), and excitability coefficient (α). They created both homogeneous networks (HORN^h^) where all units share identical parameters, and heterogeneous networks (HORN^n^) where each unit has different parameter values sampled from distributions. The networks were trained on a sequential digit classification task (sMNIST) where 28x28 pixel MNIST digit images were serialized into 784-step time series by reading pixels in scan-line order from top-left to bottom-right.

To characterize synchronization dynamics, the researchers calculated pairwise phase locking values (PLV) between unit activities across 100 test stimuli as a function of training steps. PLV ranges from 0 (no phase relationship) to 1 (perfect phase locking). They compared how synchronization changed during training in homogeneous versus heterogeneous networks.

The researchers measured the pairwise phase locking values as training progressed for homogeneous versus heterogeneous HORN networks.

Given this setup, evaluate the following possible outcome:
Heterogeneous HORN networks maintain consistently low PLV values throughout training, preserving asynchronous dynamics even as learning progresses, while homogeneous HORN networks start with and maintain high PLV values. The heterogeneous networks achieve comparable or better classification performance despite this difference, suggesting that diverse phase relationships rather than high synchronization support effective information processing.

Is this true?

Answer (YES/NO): NO